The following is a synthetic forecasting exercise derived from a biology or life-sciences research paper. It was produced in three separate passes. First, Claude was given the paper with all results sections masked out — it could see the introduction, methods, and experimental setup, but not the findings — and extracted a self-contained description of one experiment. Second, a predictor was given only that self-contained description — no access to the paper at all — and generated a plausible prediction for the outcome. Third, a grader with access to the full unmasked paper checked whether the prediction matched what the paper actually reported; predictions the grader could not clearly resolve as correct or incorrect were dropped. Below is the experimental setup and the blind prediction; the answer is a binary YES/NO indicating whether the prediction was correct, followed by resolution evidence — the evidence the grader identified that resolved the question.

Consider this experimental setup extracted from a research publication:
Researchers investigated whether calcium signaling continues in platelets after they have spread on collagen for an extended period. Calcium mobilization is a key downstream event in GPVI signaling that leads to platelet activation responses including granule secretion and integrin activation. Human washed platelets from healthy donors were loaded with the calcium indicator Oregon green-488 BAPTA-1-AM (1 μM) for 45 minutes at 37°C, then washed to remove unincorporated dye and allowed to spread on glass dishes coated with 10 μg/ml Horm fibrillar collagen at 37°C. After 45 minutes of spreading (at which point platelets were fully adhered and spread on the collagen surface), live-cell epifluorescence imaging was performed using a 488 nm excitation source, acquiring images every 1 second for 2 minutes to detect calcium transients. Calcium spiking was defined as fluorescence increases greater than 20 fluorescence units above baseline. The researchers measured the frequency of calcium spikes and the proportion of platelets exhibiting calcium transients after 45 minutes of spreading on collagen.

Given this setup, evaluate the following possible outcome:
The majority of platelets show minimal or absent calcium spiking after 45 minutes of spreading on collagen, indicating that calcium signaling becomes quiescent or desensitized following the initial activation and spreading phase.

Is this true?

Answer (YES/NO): NO